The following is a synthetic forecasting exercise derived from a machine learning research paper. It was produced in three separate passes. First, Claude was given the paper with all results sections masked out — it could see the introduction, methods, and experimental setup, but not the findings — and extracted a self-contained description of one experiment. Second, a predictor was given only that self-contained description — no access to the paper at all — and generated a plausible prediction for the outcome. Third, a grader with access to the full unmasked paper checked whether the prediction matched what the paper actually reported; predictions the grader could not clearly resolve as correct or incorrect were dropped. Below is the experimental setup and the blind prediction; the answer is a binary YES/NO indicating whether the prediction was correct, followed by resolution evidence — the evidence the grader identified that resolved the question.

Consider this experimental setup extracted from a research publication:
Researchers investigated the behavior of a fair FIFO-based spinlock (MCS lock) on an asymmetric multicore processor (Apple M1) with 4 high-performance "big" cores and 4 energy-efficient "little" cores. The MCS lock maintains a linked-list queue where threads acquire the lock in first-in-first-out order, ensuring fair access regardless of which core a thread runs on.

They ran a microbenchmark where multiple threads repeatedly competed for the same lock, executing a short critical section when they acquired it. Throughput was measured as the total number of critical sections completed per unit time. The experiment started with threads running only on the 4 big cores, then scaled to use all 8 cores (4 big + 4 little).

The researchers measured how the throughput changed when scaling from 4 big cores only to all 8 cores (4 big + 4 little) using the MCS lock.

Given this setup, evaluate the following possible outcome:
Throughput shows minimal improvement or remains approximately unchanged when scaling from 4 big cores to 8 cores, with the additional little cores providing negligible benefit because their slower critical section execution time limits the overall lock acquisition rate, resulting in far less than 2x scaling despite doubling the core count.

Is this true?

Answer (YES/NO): NO